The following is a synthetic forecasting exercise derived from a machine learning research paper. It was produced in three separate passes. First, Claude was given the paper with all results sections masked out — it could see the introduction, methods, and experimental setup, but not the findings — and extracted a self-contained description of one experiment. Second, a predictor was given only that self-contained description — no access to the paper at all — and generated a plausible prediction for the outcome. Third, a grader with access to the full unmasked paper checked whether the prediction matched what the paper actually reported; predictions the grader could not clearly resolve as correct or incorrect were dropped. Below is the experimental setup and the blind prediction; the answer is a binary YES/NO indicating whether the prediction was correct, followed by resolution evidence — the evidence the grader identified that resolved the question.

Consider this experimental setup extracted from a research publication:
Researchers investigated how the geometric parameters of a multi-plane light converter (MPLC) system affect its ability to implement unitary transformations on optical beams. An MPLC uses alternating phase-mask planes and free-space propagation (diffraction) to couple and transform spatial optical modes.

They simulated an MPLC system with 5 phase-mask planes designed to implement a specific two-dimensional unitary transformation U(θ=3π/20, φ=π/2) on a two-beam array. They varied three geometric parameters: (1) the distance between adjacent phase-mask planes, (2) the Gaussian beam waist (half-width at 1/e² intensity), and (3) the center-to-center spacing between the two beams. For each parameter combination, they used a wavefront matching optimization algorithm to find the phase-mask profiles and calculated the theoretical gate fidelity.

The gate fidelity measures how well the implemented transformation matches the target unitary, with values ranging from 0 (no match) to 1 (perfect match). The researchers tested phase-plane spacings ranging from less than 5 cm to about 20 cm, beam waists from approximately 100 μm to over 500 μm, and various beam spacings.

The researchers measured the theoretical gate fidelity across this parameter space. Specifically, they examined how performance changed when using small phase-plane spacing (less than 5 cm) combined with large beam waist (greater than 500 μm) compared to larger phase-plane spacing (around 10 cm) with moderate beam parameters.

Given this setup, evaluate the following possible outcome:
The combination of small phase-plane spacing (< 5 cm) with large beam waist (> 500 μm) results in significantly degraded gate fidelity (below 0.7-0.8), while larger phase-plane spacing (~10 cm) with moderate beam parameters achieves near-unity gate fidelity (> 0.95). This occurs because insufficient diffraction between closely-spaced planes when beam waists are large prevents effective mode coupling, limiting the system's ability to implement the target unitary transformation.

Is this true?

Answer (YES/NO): NO